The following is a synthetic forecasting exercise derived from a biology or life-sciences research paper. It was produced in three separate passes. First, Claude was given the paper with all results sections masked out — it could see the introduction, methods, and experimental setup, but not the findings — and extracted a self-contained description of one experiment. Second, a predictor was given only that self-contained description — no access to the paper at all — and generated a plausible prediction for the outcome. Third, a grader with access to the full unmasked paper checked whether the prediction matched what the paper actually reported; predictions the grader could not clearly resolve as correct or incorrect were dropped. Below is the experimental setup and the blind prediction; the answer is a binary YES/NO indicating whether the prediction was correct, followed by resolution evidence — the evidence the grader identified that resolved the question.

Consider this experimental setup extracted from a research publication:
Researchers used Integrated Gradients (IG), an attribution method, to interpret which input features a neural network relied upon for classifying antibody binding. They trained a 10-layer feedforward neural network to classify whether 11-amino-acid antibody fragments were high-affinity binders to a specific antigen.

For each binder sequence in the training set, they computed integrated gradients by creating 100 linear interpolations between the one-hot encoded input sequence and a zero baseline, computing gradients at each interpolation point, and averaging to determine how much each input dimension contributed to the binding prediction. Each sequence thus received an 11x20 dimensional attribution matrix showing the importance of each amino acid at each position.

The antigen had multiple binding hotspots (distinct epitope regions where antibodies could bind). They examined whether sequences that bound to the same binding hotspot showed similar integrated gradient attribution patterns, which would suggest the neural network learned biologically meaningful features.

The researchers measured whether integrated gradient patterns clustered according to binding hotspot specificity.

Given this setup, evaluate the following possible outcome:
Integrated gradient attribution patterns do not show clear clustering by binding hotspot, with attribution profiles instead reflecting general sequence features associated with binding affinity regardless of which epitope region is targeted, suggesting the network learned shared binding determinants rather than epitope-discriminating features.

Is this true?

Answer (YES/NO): NO